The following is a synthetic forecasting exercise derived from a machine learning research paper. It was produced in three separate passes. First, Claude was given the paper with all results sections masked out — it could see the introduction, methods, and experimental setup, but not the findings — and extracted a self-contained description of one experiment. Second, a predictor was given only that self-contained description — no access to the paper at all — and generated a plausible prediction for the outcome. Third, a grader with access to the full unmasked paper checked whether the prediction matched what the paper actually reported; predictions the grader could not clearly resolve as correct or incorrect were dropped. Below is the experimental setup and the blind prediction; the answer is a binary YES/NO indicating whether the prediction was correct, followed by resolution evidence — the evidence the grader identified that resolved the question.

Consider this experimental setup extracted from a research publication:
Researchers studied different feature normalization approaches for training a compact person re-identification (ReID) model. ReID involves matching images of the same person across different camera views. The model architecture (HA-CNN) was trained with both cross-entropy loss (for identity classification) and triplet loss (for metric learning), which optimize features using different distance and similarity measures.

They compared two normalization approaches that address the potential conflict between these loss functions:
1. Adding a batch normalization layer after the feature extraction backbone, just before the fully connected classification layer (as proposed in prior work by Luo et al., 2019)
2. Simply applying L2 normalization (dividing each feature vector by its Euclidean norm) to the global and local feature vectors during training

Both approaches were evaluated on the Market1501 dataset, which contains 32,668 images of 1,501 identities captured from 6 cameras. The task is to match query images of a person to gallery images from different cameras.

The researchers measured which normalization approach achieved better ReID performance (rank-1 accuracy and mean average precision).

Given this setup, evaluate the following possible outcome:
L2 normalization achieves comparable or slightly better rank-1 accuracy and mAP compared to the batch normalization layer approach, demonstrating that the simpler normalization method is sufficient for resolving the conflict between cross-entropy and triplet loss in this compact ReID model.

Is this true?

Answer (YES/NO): YES